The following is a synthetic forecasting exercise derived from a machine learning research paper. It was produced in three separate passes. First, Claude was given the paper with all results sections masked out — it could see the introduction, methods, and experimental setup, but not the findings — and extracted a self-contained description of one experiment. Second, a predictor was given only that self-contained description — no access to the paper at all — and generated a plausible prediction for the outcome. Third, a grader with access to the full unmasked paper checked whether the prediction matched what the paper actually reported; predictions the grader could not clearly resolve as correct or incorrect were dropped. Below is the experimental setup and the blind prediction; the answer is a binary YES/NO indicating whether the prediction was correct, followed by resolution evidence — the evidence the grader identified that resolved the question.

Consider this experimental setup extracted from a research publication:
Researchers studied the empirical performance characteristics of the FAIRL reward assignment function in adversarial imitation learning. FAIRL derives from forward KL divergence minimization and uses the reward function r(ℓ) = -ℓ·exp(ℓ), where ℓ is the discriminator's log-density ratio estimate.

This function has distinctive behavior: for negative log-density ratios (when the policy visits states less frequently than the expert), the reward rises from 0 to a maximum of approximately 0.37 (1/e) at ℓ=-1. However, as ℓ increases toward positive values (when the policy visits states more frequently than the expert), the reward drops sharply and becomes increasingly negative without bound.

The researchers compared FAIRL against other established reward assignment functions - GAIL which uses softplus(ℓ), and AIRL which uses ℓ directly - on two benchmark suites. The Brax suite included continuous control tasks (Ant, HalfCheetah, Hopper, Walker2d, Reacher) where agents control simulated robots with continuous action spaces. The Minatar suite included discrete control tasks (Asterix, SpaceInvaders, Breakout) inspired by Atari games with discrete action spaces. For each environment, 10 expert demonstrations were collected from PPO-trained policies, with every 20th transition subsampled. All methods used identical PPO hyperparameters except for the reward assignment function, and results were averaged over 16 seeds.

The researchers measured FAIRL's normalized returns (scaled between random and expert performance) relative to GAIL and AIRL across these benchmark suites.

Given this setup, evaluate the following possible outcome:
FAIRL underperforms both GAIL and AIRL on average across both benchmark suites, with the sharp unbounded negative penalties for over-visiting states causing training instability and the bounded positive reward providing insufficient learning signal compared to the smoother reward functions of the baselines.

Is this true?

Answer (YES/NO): YES